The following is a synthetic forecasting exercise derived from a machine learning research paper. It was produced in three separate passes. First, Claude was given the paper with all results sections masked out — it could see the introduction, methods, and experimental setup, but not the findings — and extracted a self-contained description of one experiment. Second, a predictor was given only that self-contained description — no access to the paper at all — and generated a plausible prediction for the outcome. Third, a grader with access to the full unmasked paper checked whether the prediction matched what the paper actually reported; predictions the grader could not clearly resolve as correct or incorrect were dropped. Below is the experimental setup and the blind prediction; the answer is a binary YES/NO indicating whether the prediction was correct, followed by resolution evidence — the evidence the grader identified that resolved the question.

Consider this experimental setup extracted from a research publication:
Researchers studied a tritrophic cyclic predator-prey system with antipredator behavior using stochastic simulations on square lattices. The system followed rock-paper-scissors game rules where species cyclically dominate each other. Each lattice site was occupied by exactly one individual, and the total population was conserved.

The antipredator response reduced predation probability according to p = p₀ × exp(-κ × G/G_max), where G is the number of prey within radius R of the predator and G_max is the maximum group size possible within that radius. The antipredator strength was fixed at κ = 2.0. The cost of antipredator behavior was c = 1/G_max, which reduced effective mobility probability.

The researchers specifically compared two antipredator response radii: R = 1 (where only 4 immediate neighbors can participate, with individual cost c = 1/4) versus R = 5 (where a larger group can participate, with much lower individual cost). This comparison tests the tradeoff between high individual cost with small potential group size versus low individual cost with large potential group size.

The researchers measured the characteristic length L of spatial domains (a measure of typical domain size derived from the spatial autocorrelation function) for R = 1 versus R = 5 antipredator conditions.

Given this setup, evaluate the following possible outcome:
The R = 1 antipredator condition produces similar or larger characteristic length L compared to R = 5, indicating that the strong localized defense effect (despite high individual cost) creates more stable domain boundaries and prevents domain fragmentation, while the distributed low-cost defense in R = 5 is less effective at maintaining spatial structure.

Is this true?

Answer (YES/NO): NO